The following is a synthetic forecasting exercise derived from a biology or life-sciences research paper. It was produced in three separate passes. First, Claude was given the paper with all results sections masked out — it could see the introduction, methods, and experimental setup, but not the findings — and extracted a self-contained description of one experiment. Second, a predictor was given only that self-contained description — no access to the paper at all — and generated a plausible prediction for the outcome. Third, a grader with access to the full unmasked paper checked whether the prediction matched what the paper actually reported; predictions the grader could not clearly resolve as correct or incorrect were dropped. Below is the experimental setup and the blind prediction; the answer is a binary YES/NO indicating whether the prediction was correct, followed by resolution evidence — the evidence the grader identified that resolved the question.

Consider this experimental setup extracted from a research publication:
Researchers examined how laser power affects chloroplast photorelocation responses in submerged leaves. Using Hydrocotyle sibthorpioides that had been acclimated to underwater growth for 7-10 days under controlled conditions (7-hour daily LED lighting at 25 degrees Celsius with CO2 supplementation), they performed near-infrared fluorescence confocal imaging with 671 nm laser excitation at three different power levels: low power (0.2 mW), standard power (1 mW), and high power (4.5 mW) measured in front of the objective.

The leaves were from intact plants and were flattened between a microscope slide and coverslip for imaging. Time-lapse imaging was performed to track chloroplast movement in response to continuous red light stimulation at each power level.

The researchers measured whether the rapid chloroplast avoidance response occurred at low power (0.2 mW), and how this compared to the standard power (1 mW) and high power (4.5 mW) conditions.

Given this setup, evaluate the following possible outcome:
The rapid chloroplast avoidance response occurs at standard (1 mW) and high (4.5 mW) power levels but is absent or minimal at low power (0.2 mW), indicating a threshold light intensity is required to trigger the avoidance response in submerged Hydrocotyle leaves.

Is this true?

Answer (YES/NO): YES